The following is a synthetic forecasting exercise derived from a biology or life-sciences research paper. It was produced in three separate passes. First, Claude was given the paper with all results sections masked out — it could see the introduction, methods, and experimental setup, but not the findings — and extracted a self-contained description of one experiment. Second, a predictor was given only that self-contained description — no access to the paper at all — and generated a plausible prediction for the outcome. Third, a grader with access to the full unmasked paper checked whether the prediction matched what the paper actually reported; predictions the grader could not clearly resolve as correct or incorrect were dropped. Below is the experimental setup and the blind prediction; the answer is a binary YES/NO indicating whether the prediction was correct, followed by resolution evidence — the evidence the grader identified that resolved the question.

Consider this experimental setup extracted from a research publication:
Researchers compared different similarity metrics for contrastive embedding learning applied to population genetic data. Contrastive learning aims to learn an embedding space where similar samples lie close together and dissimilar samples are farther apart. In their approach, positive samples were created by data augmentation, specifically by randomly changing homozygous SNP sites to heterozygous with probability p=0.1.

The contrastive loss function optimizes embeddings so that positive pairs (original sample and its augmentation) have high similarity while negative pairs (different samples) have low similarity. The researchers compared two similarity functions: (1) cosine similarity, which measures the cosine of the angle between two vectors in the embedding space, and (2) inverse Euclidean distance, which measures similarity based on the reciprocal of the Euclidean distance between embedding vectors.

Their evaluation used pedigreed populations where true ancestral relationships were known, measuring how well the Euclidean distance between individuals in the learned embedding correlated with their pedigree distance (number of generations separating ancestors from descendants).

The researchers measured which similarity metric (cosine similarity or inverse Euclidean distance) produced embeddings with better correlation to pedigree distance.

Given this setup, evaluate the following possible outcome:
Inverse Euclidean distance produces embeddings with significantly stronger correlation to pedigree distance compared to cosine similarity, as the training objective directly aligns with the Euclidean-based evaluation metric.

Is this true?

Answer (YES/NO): NO